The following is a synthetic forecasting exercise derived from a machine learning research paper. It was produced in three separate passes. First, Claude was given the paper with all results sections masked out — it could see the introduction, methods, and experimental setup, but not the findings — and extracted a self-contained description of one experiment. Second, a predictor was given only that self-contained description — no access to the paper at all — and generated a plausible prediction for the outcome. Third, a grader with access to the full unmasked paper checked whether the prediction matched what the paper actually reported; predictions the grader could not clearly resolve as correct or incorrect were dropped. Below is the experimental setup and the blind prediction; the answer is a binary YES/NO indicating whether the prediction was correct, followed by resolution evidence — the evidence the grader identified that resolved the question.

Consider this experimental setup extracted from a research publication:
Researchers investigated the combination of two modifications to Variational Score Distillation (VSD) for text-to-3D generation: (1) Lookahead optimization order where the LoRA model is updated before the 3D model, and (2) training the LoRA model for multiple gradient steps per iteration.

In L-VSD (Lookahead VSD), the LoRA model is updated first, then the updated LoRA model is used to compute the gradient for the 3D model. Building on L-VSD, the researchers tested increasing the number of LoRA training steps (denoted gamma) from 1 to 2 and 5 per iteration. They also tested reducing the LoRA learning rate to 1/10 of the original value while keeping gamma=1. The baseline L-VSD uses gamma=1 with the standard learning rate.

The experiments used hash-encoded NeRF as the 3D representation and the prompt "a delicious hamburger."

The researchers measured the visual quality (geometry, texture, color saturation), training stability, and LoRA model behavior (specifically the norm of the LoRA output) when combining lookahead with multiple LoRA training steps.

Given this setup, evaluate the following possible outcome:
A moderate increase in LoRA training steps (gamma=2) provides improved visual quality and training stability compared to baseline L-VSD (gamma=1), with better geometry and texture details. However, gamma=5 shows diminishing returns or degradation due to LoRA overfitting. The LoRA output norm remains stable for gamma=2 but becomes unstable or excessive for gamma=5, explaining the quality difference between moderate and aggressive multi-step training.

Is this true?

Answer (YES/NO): NO